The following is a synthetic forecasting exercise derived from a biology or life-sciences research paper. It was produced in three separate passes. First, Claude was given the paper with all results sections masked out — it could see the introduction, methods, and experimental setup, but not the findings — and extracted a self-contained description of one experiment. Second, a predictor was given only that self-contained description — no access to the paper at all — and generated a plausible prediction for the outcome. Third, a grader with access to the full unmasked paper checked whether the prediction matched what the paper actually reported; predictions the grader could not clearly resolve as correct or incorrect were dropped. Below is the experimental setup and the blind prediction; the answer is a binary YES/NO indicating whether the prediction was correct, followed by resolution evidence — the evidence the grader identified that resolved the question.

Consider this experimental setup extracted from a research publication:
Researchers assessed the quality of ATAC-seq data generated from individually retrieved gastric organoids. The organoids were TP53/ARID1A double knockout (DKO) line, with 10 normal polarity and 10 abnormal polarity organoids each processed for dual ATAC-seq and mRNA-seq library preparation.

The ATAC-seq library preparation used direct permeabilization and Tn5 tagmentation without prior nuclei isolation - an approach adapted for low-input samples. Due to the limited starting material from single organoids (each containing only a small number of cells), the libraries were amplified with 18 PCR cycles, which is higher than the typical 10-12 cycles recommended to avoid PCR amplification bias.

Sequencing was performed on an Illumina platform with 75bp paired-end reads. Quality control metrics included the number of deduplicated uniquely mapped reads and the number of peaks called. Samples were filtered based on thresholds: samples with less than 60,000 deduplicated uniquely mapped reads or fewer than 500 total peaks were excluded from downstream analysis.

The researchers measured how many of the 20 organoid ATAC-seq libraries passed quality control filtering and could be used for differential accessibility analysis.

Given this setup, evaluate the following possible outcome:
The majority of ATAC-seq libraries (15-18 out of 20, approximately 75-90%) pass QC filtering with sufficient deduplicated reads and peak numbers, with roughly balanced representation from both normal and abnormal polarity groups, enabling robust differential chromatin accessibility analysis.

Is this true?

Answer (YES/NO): NO